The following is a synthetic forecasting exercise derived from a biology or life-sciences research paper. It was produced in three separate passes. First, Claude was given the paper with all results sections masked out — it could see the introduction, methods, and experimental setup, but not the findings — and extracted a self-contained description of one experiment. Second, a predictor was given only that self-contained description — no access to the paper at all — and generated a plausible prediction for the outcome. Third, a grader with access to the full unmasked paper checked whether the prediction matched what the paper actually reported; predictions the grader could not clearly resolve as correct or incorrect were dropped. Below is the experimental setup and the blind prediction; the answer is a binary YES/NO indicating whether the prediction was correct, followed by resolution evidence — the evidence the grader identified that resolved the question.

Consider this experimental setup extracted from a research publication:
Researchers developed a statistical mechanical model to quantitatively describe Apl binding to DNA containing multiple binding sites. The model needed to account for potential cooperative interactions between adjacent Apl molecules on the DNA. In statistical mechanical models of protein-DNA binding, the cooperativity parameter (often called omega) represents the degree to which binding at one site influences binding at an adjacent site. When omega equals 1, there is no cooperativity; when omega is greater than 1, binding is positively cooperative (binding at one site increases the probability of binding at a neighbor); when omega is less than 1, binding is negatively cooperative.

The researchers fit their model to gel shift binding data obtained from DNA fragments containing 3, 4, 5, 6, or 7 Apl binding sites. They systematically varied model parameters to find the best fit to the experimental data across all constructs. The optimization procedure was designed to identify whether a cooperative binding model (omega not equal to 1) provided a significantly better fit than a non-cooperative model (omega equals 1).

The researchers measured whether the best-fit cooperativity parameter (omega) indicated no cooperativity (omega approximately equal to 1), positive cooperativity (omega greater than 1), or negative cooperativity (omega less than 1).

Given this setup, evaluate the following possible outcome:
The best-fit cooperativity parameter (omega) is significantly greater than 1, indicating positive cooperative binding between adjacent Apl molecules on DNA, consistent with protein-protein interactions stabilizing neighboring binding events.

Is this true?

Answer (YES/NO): YES